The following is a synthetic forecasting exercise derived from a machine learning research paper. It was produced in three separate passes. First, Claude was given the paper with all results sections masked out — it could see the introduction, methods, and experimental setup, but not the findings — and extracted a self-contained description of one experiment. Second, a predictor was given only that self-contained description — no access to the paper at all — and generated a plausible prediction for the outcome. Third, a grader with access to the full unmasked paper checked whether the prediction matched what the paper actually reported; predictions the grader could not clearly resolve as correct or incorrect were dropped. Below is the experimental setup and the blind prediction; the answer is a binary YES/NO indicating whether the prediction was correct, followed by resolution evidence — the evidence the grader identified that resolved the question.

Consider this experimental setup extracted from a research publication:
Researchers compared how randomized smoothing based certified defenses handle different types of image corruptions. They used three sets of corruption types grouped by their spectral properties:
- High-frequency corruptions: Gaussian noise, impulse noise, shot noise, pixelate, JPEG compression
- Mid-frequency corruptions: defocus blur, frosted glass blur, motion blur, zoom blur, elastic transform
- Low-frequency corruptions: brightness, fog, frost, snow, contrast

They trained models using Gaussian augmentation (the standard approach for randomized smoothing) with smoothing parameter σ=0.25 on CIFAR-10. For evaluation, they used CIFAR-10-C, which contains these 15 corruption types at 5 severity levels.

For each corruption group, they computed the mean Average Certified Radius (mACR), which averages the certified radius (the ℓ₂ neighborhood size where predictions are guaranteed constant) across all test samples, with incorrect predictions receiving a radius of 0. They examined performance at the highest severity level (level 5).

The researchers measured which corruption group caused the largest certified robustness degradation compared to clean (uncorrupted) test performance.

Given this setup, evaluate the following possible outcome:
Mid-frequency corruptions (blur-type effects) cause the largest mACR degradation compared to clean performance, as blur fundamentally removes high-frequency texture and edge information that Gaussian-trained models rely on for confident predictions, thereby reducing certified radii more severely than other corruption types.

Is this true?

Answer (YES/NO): NO